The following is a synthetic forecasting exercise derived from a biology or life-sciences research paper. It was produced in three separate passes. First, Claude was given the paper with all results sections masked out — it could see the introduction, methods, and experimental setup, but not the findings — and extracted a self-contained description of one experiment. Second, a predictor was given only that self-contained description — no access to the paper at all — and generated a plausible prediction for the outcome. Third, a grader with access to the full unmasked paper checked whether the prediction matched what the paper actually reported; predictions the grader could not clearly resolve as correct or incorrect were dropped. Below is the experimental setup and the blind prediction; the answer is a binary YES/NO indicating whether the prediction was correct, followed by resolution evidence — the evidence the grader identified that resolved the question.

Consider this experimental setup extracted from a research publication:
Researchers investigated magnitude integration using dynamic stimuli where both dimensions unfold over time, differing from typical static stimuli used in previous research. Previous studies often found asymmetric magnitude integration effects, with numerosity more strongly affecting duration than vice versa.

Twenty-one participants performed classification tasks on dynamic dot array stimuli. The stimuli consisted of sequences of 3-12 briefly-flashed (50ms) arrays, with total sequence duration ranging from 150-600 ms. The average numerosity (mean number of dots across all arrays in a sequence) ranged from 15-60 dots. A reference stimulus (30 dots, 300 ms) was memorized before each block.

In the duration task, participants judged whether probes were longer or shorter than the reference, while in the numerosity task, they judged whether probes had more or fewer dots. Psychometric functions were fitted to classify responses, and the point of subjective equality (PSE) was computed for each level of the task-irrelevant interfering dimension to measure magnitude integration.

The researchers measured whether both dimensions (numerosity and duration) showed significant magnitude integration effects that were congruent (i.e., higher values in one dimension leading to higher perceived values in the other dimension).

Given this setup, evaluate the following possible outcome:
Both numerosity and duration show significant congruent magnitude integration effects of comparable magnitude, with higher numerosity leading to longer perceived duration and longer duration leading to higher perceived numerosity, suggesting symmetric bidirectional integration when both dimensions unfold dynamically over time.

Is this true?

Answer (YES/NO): NO